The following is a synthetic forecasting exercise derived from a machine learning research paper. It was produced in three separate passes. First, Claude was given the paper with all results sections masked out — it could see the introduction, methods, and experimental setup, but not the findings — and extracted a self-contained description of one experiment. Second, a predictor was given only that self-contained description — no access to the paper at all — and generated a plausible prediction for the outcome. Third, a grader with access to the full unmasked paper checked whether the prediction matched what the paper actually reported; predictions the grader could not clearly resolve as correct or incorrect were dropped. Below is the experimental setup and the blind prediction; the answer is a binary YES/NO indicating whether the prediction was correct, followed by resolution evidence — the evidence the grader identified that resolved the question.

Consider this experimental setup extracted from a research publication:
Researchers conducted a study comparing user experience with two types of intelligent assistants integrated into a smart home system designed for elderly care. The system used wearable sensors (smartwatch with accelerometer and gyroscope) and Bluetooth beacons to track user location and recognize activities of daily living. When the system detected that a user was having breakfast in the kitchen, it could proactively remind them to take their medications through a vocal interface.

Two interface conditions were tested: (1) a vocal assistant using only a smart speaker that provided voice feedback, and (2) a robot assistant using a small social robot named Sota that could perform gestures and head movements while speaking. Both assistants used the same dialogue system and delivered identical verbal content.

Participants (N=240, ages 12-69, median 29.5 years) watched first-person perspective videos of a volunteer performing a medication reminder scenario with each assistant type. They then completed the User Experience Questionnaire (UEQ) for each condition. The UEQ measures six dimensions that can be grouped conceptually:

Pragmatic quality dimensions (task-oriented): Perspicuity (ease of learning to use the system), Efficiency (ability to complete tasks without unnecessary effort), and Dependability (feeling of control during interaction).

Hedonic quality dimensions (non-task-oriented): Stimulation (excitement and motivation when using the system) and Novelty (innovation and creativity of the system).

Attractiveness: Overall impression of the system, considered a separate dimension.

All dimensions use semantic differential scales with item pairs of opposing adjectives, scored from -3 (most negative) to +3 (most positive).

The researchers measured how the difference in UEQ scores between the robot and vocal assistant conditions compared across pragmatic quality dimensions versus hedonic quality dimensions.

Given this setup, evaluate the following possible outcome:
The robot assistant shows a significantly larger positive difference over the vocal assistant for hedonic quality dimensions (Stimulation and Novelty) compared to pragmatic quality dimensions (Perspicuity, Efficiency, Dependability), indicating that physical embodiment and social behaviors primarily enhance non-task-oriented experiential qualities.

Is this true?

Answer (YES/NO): YES